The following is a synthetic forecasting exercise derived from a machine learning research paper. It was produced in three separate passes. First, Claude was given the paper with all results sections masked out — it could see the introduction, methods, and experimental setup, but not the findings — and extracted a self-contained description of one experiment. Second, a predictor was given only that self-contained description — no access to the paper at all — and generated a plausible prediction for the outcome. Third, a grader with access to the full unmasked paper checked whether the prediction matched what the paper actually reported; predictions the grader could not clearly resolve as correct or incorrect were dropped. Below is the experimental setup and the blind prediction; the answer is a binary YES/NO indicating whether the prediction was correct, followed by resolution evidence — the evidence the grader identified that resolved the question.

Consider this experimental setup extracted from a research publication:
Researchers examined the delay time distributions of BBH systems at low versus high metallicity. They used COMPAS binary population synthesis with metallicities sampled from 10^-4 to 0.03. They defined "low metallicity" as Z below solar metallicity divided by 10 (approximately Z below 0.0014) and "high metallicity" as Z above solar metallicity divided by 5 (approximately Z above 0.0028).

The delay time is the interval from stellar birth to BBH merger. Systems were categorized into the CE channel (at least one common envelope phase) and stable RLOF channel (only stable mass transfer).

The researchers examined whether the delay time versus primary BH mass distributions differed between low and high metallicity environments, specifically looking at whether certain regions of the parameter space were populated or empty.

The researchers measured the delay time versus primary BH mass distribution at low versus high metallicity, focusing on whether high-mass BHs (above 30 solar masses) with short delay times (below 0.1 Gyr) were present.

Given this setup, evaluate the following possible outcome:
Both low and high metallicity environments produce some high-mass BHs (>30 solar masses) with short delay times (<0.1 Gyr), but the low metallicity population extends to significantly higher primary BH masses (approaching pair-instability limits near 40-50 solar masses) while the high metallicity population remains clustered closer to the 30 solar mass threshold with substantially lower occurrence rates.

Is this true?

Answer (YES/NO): NO